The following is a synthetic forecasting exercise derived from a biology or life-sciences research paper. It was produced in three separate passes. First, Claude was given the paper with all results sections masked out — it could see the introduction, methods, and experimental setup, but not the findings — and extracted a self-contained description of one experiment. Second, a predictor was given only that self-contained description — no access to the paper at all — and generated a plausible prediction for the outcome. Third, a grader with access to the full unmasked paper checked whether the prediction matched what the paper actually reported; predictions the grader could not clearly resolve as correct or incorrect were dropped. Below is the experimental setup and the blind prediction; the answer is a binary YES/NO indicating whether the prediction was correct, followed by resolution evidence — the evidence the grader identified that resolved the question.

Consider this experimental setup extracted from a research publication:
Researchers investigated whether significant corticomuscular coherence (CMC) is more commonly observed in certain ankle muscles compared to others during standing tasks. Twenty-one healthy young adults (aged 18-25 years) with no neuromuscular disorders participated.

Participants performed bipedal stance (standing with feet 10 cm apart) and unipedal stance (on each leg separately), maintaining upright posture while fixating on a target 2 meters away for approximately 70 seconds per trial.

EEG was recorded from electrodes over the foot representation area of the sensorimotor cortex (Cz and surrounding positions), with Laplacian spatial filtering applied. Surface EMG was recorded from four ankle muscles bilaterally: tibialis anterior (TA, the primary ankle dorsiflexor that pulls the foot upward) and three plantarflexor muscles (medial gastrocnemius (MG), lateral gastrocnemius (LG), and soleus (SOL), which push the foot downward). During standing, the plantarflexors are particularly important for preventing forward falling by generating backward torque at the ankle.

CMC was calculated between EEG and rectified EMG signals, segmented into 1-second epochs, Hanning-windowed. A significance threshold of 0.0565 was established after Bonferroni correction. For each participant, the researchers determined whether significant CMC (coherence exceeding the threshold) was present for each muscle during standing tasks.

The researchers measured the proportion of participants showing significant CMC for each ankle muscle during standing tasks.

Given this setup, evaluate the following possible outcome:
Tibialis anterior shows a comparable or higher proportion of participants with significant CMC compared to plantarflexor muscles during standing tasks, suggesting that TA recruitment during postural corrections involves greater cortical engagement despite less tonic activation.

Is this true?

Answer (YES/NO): YES